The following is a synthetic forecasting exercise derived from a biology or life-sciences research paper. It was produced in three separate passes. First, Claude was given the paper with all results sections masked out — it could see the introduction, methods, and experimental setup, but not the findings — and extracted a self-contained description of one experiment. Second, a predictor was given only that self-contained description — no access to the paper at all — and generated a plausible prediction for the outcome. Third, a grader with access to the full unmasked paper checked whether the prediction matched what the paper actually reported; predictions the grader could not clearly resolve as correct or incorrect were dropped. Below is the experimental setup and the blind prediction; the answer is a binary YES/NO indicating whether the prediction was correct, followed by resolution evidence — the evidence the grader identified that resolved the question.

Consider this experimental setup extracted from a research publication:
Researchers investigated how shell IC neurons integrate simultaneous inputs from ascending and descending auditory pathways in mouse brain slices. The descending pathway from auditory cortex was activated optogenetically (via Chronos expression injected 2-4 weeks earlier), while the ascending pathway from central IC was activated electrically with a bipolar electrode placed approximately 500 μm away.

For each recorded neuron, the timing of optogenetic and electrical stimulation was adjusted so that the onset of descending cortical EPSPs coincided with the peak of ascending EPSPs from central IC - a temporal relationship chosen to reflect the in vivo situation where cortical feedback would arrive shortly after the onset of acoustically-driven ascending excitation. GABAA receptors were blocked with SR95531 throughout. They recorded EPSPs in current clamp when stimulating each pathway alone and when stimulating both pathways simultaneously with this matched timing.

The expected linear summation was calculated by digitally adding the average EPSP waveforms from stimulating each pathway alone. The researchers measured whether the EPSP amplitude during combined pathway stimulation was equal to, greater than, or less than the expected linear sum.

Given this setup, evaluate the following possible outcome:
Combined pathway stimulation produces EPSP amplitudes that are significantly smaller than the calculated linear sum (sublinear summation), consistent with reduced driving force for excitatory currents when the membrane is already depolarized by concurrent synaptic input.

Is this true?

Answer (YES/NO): NO